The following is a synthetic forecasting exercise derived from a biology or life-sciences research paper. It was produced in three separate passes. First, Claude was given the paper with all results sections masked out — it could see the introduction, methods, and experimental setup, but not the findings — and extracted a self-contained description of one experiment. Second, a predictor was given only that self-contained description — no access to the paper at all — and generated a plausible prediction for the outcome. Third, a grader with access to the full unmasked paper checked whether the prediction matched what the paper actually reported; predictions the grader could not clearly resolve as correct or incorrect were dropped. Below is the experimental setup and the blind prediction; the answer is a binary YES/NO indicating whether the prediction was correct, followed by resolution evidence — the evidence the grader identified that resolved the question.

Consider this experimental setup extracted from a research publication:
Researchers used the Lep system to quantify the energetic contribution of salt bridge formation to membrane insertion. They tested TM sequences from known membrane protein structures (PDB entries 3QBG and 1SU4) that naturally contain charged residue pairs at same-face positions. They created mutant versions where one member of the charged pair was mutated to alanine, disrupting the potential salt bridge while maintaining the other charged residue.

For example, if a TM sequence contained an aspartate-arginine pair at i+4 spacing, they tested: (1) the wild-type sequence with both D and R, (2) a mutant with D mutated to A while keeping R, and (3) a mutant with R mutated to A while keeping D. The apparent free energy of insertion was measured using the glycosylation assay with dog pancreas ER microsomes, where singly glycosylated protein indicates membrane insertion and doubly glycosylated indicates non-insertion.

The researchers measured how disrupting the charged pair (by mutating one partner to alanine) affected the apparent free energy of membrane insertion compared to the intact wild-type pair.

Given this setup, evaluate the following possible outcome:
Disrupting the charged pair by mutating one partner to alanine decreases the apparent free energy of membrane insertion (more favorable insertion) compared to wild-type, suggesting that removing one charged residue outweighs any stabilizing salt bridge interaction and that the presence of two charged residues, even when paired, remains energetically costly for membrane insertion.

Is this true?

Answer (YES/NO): YES